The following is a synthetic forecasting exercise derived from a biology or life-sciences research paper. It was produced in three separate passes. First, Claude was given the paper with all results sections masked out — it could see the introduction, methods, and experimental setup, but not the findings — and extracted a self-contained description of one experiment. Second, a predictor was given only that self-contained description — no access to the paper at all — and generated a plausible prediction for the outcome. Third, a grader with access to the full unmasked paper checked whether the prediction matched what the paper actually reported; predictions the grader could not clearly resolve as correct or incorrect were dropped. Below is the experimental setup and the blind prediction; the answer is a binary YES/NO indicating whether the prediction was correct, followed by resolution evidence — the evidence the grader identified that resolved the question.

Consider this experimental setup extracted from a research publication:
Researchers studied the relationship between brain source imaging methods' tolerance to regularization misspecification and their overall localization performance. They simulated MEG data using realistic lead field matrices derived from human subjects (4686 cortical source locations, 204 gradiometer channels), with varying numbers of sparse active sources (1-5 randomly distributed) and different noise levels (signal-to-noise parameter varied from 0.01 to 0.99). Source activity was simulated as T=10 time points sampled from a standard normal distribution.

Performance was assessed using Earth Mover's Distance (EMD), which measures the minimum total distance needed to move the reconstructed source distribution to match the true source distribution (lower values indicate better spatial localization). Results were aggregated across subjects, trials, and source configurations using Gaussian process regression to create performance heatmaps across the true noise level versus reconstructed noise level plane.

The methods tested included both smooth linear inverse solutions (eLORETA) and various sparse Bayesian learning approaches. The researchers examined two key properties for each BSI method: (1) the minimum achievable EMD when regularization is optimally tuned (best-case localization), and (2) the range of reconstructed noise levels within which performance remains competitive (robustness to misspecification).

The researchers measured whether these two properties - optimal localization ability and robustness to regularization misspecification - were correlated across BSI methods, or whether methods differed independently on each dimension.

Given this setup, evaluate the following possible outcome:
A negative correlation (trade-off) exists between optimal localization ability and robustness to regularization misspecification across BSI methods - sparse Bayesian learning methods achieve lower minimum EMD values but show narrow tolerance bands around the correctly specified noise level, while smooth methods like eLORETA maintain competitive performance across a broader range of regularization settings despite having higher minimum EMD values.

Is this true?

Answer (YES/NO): YES